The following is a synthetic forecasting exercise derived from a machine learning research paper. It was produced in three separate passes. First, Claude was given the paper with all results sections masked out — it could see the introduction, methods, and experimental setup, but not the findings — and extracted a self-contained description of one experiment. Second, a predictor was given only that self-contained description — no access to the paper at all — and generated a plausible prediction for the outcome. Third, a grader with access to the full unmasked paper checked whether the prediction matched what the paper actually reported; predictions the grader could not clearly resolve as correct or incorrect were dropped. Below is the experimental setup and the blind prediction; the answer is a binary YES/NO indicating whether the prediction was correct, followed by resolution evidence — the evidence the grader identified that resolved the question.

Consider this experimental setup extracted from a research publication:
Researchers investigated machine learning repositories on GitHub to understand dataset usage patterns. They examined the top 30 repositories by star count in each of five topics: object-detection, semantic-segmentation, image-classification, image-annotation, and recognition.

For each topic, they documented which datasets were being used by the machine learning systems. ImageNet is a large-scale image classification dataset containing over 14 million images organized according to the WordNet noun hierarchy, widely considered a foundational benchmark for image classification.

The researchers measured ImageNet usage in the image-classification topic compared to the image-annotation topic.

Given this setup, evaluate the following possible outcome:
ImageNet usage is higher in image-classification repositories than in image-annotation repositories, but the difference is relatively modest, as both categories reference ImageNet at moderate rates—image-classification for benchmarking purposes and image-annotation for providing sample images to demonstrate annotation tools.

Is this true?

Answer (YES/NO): NO